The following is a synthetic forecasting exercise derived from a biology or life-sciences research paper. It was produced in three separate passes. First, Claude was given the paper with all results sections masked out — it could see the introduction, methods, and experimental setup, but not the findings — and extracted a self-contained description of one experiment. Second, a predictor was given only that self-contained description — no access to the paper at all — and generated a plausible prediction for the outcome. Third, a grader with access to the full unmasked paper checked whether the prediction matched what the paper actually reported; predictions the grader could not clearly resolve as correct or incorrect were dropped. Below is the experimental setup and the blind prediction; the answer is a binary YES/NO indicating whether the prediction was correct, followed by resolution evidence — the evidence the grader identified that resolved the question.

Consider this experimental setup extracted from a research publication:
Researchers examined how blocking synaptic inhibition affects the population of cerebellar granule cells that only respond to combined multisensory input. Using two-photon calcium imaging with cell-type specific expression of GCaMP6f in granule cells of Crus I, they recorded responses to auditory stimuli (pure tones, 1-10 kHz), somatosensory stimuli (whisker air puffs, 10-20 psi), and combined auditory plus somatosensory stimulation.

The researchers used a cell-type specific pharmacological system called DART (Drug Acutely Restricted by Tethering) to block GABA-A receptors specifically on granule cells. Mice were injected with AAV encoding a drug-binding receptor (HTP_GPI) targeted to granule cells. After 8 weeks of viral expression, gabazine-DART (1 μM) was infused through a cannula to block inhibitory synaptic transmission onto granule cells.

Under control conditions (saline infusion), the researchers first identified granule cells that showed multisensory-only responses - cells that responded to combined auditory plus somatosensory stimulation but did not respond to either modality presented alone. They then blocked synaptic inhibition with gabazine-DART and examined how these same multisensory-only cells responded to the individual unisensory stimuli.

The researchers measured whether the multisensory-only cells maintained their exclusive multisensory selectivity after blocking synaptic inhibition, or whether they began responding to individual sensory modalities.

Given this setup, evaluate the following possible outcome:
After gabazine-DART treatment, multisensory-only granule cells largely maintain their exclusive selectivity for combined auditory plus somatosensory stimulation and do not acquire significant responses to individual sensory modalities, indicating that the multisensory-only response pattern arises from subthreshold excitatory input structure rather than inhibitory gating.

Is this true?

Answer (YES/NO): NO